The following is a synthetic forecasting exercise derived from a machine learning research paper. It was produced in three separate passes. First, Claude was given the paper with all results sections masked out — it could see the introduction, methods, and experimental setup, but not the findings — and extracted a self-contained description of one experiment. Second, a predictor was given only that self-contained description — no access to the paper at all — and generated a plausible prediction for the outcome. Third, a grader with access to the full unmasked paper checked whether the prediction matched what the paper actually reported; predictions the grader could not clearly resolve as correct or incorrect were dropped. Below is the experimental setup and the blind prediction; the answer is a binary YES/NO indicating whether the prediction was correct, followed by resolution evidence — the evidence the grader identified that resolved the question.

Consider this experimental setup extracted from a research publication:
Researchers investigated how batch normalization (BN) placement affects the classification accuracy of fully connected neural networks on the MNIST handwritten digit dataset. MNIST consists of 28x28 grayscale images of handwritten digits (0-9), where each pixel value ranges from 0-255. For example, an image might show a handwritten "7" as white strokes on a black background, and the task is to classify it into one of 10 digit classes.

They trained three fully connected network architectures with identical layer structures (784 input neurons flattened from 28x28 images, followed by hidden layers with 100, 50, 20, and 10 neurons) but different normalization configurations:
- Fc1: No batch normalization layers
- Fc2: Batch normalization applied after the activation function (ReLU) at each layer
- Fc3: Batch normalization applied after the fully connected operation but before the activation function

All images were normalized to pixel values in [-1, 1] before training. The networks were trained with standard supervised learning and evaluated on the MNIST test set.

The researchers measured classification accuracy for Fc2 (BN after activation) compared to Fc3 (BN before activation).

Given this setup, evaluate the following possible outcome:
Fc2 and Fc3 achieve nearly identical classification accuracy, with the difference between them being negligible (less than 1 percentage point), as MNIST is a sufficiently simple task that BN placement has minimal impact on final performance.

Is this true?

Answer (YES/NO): NO